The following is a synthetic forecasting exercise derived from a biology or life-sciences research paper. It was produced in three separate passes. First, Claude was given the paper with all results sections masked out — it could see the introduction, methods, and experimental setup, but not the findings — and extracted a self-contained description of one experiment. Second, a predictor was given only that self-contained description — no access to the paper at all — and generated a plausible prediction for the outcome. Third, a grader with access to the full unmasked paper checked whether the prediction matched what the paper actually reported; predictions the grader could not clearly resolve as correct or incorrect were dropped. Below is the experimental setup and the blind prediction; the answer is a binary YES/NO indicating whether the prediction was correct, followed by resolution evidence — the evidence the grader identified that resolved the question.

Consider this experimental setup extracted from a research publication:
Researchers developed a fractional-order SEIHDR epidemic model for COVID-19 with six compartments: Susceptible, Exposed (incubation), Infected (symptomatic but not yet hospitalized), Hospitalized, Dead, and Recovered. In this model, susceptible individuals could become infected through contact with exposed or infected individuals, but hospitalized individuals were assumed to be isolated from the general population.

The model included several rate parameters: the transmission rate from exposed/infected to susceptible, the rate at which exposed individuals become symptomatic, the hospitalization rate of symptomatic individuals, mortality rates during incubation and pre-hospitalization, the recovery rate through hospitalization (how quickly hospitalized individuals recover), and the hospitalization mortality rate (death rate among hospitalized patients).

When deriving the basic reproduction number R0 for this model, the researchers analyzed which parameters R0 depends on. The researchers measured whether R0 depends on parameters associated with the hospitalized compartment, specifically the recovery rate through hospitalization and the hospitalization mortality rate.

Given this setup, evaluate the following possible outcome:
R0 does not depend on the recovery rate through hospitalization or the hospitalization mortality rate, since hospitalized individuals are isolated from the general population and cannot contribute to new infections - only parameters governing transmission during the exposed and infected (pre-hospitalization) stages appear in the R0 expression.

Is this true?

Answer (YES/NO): YES